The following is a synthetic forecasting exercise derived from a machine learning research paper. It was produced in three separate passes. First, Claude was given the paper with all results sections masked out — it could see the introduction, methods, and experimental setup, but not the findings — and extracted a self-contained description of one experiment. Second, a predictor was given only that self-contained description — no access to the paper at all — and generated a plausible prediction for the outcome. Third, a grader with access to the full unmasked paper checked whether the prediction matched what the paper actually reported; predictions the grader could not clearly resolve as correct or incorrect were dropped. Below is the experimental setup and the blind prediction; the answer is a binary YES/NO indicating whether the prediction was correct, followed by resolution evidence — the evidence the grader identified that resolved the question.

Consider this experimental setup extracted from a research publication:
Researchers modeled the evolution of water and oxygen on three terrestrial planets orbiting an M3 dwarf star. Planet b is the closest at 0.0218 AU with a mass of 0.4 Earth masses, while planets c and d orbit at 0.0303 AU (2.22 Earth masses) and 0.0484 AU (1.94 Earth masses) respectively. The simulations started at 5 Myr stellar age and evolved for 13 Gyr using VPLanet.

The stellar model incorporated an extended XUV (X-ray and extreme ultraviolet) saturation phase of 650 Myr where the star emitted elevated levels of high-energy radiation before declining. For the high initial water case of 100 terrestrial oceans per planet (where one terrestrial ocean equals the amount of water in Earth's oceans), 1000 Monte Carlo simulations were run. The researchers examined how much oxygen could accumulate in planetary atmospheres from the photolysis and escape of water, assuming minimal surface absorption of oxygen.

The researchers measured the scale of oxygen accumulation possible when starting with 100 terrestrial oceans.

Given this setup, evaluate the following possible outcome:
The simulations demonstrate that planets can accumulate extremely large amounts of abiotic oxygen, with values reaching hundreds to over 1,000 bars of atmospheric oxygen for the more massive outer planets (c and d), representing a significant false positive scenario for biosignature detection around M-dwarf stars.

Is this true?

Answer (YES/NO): YES